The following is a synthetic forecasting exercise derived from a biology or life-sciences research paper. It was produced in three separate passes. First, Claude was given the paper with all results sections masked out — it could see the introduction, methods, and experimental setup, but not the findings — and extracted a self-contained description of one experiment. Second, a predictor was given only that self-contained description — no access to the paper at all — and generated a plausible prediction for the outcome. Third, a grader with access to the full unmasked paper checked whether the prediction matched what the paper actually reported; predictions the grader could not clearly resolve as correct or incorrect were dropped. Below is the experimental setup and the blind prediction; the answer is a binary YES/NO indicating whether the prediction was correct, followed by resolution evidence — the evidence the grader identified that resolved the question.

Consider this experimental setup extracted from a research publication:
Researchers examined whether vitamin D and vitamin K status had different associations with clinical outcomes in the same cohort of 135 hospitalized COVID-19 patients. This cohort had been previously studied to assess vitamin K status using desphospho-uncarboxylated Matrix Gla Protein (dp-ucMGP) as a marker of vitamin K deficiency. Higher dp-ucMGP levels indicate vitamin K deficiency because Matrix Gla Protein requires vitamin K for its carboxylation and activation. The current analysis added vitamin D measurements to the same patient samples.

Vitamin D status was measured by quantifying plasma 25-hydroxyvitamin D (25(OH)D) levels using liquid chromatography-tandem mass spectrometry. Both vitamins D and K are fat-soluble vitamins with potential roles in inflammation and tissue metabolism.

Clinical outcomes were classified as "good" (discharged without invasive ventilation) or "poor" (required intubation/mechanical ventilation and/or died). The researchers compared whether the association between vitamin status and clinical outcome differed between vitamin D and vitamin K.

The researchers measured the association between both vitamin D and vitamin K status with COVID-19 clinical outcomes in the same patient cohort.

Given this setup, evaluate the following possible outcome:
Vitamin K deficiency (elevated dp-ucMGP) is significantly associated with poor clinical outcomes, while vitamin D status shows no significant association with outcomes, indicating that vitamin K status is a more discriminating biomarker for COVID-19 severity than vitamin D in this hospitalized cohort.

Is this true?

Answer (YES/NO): YES